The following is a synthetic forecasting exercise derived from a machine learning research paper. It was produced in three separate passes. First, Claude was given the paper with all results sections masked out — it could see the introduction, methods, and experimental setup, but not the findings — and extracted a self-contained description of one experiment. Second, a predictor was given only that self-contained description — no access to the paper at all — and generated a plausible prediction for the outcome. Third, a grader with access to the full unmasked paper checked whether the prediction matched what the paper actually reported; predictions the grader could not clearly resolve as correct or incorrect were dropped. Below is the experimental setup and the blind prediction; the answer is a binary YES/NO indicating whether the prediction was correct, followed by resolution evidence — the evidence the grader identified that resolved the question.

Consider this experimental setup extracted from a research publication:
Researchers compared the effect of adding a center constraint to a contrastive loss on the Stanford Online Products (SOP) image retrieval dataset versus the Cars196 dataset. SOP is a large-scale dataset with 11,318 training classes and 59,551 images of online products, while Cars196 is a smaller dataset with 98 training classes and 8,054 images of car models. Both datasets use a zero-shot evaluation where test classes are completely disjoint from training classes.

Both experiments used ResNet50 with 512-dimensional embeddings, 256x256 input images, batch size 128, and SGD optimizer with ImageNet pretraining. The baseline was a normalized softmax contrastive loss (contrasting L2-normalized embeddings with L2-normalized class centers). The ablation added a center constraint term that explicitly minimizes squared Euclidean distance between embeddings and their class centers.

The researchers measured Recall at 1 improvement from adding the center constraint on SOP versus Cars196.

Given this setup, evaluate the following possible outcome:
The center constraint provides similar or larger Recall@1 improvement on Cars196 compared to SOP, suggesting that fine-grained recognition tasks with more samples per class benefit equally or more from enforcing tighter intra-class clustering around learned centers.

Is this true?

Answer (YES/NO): YES